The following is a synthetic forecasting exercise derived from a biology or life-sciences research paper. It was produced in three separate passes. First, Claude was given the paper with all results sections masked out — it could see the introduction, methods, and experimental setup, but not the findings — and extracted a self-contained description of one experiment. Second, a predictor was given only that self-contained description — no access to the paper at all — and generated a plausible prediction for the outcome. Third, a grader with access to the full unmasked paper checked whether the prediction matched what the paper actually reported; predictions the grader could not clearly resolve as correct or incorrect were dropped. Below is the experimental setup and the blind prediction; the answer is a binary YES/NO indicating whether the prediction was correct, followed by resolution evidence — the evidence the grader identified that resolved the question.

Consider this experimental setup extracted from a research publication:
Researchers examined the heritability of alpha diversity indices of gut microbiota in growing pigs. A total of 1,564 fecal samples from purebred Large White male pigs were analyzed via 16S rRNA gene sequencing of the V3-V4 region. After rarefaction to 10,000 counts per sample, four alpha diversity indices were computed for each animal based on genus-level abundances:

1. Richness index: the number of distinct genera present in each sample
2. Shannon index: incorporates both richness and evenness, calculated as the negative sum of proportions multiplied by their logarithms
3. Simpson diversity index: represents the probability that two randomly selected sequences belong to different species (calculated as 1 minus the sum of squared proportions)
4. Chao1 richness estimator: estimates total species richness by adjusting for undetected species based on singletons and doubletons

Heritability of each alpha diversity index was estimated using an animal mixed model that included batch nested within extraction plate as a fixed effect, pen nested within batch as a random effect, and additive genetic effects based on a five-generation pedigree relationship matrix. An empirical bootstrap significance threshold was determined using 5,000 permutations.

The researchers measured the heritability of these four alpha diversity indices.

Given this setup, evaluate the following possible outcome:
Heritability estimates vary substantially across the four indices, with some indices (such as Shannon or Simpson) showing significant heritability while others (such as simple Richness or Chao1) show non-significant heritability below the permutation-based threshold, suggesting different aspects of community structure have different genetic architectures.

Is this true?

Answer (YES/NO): NO